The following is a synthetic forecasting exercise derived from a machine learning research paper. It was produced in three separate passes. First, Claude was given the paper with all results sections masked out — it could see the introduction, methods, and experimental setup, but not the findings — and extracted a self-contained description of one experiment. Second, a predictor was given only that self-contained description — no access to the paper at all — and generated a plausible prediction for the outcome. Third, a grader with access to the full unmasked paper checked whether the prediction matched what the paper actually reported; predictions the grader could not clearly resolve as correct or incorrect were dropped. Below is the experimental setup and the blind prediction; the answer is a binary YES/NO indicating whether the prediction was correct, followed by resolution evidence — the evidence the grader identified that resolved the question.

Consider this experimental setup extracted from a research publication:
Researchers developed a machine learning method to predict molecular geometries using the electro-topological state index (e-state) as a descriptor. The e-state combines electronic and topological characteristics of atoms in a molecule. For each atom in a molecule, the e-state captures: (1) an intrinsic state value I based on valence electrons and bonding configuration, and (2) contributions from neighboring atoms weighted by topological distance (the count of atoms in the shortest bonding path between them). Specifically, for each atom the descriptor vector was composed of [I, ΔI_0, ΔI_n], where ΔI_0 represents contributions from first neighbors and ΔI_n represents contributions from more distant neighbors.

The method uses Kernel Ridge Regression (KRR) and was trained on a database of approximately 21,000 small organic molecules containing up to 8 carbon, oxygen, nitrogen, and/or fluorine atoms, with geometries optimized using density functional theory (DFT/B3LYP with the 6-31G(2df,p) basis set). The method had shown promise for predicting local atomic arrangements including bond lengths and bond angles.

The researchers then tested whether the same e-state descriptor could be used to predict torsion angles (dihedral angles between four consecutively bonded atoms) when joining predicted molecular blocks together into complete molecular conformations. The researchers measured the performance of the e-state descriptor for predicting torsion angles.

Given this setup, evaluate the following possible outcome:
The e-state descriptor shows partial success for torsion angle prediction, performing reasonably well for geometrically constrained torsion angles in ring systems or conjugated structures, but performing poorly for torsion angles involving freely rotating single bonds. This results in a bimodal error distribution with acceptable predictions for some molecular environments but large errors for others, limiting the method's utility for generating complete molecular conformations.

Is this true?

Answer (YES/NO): NO